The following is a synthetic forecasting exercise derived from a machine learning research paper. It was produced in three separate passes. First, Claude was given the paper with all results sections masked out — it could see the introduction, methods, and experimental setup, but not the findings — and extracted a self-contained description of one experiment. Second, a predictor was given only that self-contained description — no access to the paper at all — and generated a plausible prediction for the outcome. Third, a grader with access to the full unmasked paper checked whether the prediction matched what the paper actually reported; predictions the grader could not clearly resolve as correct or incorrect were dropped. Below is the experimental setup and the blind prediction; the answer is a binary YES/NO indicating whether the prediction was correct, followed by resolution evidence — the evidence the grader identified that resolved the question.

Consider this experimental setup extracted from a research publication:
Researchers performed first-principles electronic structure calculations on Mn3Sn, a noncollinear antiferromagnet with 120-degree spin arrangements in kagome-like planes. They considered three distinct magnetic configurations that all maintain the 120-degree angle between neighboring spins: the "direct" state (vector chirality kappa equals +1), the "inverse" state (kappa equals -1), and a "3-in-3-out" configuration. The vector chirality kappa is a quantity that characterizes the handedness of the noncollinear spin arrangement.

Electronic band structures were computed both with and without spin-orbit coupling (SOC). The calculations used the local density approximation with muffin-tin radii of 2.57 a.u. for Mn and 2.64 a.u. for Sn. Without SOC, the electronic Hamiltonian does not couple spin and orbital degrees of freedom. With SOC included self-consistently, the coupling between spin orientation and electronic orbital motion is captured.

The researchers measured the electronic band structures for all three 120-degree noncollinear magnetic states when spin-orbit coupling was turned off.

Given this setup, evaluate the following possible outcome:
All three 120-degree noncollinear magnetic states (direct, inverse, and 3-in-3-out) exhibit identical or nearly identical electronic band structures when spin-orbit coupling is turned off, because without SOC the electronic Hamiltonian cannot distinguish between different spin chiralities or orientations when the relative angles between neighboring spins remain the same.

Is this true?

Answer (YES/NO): YES